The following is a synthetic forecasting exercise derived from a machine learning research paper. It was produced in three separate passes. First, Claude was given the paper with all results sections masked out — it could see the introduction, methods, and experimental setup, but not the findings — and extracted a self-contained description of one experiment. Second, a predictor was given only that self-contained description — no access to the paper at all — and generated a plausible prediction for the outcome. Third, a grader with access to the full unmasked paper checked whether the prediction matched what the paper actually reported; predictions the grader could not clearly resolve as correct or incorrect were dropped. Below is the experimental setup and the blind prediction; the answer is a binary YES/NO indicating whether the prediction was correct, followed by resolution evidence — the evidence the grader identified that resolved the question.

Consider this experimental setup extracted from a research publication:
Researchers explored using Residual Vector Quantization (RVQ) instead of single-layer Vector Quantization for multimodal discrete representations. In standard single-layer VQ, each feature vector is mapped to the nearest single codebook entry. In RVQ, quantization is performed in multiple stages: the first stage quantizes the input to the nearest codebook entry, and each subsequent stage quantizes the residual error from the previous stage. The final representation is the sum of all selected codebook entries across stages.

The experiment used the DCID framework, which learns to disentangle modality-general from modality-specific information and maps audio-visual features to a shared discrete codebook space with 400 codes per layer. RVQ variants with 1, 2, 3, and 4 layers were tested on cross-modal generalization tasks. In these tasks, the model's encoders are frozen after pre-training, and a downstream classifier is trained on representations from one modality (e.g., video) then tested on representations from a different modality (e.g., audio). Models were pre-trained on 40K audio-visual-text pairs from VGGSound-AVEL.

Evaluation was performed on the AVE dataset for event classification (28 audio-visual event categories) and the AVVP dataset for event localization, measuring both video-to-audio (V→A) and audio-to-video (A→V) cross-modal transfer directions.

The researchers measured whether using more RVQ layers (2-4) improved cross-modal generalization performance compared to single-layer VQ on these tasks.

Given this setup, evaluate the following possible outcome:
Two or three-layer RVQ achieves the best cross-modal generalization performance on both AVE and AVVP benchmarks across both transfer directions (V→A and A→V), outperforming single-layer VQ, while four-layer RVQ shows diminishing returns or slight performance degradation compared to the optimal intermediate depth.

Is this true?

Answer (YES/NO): NO